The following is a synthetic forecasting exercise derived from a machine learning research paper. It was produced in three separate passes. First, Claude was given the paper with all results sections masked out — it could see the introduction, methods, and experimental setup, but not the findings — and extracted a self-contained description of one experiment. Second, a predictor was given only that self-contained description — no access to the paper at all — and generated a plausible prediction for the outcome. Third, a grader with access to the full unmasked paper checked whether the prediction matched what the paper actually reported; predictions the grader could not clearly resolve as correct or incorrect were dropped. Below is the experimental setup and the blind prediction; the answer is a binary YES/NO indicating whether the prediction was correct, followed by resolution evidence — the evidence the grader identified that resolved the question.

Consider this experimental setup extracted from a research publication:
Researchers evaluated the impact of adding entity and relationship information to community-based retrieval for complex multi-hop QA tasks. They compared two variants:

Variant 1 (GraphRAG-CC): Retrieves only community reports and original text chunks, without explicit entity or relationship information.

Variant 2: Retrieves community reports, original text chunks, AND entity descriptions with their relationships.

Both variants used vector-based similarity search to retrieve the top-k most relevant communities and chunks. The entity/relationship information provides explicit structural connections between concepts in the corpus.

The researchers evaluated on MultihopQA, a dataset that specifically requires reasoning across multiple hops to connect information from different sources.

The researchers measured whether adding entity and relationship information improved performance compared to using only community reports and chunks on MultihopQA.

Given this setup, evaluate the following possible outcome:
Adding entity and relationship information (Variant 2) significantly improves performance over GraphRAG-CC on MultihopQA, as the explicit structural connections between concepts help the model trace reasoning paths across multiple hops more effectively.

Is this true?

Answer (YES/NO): YES